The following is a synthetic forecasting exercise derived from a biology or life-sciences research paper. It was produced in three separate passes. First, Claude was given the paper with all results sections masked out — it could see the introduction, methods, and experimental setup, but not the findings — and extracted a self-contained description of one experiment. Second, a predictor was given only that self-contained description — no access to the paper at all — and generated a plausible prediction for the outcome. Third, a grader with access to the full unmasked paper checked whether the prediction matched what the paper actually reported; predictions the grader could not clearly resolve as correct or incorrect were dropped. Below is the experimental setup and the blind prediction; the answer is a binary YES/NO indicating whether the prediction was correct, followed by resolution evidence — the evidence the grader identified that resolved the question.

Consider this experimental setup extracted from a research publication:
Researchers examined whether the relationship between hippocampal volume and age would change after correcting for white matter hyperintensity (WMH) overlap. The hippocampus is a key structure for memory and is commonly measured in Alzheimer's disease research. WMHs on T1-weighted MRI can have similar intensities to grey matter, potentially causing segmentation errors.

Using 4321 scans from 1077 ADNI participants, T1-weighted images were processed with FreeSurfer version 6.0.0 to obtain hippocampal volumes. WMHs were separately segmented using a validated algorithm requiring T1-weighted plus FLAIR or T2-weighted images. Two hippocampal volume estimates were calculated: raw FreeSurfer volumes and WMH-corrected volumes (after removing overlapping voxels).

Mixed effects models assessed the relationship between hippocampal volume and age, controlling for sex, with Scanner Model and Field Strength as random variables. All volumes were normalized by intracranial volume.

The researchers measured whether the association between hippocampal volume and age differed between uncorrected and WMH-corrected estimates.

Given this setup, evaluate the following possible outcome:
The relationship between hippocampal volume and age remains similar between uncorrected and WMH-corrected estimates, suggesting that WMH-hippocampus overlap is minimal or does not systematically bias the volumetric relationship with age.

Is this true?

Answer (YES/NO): YES